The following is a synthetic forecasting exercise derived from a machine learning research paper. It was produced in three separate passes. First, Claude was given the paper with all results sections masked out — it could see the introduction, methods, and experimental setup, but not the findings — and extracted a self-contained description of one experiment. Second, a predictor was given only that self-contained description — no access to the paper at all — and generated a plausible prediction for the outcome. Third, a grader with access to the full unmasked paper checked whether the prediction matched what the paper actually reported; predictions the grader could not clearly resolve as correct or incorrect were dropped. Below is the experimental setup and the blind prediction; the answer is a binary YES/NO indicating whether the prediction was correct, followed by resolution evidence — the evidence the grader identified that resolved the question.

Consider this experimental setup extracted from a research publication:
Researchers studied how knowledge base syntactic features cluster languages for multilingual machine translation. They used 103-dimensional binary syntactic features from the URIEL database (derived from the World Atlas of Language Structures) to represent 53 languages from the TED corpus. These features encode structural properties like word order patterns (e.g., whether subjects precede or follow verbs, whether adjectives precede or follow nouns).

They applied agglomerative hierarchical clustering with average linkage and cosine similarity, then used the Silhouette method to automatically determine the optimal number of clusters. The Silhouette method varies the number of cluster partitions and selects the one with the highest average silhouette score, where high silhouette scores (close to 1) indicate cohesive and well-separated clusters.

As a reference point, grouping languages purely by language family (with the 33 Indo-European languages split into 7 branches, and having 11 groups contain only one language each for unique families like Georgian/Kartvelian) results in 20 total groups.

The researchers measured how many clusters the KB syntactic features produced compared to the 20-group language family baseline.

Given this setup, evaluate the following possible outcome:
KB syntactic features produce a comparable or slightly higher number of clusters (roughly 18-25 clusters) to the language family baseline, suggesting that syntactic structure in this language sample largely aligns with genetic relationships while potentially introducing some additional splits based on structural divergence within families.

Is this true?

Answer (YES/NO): NO